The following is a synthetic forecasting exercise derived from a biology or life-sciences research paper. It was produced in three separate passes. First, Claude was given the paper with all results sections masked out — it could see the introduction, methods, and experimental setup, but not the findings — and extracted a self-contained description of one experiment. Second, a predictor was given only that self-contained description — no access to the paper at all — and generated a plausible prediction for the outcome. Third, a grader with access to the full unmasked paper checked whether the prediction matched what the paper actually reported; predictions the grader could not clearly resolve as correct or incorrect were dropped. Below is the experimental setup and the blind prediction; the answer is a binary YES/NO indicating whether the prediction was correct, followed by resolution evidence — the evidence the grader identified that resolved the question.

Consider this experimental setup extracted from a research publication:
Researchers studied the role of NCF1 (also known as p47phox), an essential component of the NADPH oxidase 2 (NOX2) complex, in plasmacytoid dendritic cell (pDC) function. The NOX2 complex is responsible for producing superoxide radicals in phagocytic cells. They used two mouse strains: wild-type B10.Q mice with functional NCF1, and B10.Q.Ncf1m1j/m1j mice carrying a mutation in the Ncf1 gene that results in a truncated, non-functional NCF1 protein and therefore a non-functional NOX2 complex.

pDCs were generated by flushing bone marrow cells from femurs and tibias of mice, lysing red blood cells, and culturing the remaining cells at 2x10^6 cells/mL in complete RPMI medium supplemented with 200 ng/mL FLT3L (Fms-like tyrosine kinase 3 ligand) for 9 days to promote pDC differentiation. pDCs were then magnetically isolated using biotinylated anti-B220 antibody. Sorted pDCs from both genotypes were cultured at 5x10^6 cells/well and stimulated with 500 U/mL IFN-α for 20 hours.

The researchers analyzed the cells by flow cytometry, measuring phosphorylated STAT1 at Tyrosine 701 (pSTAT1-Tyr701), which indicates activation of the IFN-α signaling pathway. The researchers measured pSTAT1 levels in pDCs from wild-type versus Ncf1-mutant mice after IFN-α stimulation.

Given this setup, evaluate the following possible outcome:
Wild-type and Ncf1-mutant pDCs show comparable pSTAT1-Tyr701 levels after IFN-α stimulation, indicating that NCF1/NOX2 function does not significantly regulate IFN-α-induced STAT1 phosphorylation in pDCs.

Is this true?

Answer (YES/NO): NO